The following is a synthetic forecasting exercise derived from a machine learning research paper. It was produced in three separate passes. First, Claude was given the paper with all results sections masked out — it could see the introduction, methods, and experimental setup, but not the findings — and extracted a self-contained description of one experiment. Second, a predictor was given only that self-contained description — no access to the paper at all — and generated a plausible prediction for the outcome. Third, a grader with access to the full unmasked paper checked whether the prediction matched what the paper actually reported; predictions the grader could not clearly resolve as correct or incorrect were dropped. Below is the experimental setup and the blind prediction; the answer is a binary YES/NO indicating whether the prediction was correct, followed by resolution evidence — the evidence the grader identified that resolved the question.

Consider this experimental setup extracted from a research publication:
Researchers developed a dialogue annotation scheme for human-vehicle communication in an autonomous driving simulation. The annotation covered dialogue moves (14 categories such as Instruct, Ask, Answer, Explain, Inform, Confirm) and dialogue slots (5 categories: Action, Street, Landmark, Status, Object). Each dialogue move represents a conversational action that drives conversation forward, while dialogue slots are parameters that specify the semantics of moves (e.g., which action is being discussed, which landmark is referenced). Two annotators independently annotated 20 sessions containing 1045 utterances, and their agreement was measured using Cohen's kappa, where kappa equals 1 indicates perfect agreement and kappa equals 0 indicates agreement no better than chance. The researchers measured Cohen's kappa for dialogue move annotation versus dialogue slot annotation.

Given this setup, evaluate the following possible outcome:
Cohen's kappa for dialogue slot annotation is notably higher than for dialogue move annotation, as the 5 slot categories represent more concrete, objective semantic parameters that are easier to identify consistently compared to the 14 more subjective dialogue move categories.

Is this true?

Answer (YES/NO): YES